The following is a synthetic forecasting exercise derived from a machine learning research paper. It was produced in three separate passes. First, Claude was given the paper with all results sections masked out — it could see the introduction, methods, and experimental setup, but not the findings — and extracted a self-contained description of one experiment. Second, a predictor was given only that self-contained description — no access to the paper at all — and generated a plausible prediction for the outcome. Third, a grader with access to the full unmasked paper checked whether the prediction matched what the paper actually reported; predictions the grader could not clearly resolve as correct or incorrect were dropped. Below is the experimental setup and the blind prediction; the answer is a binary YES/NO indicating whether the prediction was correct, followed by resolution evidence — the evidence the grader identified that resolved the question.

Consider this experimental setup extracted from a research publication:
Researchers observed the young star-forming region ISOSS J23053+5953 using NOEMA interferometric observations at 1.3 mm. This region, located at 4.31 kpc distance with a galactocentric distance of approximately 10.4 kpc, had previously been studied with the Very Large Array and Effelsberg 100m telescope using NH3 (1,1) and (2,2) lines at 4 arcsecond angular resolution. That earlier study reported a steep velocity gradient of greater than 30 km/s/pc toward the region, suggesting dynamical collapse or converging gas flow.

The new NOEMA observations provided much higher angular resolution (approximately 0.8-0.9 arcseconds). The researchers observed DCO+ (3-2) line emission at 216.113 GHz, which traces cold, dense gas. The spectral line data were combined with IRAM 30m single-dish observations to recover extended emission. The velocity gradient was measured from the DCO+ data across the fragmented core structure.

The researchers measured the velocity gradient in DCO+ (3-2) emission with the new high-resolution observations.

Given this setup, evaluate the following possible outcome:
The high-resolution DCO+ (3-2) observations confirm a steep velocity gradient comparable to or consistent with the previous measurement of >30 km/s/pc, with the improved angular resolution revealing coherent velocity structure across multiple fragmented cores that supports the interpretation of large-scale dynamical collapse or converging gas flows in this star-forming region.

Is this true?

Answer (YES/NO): YES